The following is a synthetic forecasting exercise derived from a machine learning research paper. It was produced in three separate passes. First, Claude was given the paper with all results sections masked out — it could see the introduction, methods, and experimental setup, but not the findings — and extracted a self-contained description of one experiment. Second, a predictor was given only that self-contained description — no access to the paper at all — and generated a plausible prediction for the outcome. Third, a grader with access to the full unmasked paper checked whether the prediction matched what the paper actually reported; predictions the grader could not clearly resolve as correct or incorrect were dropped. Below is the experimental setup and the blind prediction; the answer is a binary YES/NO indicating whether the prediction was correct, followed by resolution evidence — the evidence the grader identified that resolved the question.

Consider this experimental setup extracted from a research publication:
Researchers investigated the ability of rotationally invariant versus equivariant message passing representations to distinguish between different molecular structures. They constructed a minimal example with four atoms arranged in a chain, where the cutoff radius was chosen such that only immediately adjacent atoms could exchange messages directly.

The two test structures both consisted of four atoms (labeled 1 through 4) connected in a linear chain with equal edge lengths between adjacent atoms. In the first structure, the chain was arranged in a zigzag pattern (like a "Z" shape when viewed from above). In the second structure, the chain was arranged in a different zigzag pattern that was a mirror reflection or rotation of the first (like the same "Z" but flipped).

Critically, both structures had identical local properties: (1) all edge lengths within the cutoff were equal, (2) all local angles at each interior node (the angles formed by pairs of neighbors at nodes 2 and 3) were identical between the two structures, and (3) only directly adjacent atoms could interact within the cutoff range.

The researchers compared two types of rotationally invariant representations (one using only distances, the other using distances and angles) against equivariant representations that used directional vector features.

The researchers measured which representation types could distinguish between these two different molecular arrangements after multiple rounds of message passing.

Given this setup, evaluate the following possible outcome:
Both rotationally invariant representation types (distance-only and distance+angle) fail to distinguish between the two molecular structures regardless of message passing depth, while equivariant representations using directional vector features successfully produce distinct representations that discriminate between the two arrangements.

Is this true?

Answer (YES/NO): YES